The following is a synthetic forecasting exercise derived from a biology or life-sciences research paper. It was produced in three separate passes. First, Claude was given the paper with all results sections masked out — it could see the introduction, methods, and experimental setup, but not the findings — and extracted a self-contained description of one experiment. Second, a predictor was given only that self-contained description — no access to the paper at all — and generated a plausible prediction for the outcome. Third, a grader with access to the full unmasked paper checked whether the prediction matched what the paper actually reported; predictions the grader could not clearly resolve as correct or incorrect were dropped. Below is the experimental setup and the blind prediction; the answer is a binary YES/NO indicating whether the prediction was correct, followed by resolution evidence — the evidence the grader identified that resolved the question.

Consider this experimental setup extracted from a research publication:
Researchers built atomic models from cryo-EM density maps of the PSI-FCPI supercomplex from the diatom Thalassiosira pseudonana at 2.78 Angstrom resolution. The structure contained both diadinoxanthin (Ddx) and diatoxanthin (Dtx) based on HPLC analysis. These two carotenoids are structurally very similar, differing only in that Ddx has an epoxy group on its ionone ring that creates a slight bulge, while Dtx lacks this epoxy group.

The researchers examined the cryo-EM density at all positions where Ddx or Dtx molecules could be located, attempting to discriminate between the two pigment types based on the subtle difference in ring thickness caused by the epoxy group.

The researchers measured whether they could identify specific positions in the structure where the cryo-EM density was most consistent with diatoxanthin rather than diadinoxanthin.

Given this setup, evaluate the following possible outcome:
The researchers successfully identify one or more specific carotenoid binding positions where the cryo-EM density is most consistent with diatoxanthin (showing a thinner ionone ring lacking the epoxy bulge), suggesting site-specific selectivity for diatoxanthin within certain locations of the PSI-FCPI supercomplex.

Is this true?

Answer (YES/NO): YES